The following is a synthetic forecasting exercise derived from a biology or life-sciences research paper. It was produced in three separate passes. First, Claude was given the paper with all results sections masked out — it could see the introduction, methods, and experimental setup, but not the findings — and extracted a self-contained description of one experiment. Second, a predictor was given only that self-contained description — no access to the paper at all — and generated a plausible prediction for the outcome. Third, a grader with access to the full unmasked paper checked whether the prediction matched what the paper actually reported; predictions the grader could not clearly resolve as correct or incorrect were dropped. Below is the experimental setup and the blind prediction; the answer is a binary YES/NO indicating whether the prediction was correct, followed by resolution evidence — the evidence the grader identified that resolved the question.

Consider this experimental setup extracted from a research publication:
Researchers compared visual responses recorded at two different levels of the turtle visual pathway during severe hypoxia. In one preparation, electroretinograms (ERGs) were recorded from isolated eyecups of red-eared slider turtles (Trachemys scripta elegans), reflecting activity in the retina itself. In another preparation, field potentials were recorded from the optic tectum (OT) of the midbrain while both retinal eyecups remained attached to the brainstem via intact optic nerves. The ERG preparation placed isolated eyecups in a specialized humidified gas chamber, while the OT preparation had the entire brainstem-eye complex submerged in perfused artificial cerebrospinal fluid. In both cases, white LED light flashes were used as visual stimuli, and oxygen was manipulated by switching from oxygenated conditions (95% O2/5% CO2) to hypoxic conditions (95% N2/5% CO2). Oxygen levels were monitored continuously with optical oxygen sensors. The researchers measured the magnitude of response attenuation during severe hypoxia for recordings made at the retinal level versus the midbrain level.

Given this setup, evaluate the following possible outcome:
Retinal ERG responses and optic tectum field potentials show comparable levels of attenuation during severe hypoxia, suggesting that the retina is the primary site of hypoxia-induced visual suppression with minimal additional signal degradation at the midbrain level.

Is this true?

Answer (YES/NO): NO